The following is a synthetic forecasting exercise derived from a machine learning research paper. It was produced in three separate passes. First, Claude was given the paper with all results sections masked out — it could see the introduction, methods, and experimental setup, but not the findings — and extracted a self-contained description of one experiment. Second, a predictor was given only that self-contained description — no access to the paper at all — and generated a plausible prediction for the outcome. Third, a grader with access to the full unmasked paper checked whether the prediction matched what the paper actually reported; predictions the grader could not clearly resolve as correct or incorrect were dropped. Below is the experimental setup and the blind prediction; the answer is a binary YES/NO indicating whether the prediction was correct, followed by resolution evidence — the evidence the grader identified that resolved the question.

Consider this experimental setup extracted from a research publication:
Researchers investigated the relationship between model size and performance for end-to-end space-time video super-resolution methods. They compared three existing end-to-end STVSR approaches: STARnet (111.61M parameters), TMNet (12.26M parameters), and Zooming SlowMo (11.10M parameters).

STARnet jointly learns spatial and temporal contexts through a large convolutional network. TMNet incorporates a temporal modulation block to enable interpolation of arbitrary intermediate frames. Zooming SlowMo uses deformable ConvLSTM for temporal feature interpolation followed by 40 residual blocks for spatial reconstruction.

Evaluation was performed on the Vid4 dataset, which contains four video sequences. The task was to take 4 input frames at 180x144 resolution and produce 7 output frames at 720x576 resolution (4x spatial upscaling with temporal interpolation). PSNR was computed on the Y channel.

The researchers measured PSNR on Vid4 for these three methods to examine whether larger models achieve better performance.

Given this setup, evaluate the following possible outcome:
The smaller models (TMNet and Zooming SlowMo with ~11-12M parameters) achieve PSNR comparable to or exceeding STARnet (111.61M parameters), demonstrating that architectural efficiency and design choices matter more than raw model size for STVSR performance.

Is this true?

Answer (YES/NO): YES